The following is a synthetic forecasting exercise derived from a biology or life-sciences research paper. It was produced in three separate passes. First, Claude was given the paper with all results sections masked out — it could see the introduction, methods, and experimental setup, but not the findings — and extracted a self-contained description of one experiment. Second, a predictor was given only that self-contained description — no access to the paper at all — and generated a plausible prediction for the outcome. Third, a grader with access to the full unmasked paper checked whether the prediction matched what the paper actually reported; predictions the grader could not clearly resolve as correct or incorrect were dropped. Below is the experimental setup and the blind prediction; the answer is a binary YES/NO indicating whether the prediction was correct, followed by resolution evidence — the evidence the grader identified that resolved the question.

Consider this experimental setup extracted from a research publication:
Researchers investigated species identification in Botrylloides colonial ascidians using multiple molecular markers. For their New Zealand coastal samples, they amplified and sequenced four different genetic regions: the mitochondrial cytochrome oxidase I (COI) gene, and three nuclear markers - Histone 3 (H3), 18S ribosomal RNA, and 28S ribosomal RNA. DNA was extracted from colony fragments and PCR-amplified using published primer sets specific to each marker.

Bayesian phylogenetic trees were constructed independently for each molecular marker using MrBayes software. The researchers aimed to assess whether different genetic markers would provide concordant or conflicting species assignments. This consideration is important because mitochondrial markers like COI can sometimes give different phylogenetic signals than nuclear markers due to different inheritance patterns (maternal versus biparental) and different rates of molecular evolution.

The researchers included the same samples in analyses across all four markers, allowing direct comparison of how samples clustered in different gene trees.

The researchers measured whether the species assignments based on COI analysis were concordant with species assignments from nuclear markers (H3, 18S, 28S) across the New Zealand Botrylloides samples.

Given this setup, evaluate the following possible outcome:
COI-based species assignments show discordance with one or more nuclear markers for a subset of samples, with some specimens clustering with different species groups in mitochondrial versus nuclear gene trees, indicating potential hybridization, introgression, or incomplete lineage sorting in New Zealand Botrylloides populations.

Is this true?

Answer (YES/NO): NO